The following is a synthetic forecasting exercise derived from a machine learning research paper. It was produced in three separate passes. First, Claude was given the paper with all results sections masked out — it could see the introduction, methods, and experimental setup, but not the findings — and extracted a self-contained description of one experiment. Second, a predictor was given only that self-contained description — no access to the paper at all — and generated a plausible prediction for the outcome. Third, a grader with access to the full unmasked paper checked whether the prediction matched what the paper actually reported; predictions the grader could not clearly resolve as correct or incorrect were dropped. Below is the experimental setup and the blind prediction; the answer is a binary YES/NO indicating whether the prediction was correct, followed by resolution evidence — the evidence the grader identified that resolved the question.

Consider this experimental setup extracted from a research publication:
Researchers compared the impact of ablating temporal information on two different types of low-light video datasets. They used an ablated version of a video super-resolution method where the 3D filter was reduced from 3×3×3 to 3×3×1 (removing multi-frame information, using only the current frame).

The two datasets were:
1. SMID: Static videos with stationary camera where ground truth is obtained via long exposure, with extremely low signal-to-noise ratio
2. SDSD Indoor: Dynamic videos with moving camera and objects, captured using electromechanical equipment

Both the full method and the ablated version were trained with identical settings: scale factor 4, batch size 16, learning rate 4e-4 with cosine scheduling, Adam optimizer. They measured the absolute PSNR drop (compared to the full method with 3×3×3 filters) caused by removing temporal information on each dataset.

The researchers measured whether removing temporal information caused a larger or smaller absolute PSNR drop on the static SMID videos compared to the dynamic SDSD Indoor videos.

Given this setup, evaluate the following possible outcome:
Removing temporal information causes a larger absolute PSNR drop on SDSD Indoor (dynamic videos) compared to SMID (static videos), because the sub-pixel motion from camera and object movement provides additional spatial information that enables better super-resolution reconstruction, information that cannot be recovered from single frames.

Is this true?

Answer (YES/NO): NO